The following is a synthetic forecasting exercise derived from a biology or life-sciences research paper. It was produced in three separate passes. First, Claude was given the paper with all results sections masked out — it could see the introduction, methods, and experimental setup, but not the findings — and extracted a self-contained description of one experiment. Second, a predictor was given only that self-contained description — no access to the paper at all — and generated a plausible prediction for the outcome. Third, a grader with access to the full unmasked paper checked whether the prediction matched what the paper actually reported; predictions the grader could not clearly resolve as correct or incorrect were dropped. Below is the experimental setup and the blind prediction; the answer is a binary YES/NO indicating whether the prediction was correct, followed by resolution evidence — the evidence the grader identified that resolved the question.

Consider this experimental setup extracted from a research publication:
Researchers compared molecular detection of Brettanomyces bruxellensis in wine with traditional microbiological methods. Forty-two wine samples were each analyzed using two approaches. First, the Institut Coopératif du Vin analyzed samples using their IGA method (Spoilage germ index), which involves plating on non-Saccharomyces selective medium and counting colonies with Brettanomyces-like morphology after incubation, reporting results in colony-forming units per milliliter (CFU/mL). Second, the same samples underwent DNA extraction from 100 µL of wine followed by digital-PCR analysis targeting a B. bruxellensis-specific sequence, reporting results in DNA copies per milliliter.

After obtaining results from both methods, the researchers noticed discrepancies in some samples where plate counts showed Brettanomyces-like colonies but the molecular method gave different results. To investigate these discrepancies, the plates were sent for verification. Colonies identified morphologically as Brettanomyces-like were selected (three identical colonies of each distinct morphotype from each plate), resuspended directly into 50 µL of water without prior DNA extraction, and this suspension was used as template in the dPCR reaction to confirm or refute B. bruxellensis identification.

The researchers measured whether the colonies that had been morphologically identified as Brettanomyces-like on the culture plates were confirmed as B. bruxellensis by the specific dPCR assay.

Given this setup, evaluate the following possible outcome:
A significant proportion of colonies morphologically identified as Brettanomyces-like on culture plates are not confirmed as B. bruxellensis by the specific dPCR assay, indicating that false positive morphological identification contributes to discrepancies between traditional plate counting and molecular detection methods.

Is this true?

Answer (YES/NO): YES